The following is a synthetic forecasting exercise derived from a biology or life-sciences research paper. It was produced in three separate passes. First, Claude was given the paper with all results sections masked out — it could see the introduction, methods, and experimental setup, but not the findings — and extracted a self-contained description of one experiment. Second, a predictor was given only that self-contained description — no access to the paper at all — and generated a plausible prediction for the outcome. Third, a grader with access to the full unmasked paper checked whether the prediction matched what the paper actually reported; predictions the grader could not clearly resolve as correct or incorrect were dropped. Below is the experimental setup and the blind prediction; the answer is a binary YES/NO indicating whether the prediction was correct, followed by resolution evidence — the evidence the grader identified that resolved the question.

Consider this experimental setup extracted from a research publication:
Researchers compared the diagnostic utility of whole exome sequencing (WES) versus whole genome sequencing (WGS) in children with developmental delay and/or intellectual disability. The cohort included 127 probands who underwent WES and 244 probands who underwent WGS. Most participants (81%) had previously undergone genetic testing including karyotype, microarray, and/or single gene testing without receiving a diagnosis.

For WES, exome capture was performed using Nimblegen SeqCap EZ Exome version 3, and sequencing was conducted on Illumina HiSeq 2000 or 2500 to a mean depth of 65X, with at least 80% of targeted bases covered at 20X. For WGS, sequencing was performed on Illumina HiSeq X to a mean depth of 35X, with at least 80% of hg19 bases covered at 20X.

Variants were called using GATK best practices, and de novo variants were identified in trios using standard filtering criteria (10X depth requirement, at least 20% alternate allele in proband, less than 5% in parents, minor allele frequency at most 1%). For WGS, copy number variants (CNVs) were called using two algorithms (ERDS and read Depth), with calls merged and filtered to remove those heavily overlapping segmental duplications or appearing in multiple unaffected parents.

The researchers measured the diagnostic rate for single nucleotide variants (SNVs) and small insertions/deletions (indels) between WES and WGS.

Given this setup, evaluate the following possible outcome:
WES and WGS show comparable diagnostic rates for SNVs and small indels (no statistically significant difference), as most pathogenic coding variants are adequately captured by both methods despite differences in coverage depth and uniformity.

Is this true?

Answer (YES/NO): YES